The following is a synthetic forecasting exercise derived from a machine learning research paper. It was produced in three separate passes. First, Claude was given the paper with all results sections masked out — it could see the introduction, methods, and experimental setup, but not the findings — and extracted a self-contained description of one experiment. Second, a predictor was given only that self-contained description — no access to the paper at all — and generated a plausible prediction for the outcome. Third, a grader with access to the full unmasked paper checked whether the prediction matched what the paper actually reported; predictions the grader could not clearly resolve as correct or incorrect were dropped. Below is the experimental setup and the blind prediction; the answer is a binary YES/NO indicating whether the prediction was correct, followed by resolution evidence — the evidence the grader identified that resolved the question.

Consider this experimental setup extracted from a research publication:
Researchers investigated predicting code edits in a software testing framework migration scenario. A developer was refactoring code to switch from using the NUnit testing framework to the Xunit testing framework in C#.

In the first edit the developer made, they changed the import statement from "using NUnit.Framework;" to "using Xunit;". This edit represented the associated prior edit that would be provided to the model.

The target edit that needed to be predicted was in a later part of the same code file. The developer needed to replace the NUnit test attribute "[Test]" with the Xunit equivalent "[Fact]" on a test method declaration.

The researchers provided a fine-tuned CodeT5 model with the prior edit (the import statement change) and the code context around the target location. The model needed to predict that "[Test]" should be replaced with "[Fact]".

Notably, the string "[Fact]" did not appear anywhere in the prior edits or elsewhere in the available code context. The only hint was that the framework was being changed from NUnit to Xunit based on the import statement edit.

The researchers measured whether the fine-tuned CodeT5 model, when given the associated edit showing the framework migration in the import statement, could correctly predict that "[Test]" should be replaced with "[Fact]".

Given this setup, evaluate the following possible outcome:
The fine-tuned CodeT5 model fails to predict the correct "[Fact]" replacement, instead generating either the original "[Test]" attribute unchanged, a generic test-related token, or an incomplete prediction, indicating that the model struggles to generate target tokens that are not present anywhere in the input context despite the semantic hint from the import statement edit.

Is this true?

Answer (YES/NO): NO